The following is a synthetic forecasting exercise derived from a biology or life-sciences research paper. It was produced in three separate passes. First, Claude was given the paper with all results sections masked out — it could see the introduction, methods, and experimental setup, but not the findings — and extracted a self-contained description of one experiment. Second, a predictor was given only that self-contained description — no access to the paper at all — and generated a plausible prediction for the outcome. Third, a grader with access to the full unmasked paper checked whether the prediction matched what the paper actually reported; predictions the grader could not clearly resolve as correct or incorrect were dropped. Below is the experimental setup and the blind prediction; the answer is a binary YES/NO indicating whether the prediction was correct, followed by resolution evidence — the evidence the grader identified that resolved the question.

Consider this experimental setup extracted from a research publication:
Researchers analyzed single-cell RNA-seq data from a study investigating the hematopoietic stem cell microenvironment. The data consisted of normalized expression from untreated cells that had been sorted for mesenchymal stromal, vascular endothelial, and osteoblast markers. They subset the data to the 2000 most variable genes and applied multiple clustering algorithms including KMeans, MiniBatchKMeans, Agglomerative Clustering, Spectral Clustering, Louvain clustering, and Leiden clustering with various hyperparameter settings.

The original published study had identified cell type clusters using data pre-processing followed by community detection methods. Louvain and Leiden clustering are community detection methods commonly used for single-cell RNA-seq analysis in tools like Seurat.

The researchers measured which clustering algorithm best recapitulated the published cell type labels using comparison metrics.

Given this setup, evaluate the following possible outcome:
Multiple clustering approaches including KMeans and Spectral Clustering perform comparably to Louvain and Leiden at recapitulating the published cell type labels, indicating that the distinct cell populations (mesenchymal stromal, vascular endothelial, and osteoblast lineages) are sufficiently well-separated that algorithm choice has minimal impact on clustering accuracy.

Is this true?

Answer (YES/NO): NO